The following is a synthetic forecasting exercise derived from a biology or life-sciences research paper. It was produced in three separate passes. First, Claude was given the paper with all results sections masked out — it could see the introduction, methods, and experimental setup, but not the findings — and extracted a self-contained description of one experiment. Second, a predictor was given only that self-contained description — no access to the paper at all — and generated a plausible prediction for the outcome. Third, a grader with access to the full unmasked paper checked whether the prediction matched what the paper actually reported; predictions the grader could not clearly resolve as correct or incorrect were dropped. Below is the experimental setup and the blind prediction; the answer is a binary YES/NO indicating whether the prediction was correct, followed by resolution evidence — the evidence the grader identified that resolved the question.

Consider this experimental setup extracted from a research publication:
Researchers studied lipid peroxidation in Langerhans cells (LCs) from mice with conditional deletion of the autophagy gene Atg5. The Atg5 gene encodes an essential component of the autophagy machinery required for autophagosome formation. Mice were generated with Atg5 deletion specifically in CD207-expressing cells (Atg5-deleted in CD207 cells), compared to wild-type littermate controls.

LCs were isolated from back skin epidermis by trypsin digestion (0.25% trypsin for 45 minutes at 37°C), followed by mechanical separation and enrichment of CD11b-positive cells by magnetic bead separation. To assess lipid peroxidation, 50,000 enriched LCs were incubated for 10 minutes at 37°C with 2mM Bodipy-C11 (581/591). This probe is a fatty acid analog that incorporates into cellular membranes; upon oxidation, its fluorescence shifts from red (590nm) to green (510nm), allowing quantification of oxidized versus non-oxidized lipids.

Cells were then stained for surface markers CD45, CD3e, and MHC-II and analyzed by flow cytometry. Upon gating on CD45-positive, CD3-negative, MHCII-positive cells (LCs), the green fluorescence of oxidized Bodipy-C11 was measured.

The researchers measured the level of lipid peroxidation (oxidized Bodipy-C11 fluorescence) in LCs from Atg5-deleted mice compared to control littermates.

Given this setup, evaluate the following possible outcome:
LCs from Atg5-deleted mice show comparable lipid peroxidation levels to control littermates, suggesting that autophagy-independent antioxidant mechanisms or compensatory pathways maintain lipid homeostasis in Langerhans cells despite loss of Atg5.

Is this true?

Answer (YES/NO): NO